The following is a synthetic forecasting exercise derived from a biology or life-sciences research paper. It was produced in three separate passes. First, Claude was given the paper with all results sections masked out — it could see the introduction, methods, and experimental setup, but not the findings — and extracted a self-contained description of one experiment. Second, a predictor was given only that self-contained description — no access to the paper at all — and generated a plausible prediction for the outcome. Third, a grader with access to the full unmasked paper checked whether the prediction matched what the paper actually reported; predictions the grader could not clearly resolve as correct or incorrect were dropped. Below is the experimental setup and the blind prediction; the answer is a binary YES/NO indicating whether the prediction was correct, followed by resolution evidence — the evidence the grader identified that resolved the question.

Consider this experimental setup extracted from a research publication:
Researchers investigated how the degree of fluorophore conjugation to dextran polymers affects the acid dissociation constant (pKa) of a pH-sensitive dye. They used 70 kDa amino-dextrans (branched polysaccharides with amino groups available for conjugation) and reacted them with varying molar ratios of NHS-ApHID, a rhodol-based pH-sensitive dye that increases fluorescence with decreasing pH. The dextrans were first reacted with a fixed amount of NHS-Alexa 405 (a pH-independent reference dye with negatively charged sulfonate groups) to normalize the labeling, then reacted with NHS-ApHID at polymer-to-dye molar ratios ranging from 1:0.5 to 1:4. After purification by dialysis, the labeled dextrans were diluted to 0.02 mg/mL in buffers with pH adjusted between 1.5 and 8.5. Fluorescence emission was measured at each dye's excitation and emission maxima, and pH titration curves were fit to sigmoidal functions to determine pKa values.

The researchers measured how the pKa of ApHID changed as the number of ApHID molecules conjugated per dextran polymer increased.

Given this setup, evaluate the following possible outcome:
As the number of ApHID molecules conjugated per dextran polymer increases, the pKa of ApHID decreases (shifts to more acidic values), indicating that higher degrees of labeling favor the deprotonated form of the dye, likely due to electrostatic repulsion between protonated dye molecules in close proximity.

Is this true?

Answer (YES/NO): NO